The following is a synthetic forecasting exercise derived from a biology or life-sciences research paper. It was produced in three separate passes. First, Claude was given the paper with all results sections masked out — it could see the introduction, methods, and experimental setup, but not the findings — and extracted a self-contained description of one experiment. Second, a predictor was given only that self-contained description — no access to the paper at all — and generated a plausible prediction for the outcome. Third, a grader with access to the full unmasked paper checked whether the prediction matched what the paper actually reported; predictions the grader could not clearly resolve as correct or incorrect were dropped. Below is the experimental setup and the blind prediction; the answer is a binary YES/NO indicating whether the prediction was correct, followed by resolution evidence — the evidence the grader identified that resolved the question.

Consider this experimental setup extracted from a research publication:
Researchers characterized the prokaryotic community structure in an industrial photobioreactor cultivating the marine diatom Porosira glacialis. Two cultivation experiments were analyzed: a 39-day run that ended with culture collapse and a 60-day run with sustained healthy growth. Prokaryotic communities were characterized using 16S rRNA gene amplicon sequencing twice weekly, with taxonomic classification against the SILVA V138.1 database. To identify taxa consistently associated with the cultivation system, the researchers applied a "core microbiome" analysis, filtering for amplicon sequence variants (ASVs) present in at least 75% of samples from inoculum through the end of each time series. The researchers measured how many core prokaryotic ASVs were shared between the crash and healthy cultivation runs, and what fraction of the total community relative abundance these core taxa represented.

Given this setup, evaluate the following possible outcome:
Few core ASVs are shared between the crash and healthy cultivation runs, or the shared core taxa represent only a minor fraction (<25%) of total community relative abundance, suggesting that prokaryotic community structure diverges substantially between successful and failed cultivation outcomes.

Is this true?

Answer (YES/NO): NO